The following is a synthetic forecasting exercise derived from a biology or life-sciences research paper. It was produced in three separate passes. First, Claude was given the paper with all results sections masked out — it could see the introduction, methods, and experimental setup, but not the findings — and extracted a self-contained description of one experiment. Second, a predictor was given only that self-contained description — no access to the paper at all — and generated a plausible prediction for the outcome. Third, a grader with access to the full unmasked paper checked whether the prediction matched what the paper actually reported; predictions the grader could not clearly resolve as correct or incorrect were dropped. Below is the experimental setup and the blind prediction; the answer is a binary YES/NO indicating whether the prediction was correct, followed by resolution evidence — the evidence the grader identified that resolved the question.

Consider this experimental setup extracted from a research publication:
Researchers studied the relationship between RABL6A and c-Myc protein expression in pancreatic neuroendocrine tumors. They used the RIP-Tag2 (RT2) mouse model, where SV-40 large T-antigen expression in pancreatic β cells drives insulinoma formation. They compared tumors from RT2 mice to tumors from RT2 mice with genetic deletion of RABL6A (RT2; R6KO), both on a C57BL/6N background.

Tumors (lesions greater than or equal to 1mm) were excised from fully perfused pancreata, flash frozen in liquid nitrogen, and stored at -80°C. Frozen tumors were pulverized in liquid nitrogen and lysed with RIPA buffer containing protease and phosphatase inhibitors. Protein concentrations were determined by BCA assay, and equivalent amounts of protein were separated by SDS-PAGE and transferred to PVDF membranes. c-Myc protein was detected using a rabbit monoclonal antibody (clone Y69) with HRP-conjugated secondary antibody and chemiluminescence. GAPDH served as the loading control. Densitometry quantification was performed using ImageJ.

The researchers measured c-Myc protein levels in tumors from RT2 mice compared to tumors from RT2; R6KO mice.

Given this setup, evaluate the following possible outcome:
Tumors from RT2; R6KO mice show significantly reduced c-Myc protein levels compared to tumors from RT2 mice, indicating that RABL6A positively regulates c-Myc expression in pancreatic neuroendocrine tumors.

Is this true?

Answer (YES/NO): NO